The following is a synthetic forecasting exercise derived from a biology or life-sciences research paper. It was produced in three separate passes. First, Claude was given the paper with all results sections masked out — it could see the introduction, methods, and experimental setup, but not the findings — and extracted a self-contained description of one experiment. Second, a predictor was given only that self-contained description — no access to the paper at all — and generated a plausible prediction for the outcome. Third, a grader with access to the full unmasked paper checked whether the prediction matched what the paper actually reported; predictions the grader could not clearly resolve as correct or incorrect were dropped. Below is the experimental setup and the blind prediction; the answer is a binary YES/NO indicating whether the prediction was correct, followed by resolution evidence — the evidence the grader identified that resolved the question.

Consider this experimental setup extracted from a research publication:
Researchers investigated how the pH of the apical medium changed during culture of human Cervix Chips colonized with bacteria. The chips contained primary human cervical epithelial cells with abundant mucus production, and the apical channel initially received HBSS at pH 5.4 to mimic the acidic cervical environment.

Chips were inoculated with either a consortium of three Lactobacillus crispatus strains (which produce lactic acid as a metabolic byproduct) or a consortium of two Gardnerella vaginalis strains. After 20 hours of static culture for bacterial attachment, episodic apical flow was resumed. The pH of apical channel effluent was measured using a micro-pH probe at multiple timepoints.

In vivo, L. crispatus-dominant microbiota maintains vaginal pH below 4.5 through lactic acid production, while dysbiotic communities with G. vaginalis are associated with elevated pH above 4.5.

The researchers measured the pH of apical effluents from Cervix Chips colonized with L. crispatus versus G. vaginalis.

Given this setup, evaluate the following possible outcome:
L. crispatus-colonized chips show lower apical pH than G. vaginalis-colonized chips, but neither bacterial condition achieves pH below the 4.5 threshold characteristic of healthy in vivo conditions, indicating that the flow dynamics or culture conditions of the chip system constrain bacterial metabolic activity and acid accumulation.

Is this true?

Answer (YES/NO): NO